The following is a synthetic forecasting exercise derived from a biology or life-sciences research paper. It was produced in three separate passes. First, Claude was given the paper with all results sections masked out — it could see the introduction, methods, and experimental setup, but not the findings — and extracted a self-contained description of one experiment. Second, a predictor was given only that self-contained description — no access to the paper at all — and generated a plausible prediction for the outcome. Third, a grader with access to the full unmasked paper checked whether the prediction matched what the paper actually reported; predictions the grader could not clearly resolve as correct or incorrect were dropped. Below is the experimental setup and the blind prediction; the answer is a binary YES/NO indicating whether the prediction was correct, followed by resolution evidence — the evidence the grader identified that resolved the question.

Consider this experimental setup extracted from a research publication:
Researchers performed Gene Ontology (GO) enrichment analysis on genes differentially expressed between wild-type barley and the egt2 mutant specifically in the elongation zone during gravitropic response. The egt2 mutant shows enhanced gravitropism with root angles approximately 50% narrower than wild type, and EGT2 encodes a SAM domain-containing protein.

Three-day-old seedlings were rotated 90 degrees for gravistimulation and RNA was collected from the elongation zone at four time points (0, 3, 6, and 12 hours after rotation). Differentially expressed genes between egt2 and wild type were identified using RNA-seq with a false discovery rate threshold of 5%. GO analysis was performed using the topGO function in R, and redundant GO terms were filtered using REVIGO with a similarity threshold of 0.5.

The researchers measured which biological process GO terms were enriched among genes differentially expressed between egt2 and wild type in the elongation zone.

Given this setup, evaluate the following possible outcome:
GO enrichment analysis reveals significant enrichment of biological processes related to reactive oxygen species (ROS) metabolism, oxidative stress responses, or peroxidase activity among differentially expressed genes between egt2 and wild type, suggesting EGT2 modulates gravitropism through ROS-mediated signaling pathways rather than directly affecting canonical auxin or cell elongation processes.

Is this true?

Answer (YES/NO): NO